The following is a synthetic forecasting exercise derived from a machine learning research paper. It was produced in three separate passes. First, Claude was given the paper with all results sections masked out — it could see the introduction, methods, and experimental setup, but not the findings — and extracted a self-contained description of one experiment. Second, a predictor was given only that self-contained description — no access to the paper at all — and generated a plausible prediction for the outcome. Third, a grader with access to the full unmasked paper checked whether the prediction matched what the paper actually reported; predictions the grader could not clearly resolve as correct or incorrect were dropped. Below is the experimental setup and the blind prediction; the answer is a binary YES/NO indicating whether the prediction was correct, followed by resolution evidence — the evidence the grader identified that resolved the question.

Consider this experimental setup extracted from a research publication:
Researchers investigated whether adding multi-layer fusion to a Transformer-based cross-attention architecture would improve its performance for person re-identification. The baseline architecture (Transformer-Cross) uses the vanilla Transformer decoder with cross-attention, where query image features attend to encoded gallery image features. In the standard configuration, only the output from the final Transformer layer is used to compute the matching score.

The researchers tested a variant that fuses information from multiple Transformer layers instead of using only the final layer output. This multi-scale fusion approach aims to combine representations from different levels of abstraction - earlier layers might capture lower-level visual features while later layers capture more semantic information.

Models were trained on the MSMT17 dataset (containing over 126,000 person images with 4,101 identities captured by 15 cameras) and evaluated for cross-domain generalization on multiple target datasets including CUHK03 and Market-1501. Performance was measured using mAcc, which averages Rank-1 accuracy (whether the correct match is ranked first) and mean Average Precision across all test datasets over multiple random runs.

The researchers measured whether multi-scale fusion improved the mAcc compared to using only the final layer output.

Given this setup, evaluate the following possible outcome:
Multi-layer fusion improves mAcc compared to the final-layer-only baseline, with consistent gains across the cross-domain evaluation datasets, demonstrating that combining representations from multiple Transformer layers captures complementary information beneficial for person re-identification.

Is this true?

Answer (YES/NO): NO